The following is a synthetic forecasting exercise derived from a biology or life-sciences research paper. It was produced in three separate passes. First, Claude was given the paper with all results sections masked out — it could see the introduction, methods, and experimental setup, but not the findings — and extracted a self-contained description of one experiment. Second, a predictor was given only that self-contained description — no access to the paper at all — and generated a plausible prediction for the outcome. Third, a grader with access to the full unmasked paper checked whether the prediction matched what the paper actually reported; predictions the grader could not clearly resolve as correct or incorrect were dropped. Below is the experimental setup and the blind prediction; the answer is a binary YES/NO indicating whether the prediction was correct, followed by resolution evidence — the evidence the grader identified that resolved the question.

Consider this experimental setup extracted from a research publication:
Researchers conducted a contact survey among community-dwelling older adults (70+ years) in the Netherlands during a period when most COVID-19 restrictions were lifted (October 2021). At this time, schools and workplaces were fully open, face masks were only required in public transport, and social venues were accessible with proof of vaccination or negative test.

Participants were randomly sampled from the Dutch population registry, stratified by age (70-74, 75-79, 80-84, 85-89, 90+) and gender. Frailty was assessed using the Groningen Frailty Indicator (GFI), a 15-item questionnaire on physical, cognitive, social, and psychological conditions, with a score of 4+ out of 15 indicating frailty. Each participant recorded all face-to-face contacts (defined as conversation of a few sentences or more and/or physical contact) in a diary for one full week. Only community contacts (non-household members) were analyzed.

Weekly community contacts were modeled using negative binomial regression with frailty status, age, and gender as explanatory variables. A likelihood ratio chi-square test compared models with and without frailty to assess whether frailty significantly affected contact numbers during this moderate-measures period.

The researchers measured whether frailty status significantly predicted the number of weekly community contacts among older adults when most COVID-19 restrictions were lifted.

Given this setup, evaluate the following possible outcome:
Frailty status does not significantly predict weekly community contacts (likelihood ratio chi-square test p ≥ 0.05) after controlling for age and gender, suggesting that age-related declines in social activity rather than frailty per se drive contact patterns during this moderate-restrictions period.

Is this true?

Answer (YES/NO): NO